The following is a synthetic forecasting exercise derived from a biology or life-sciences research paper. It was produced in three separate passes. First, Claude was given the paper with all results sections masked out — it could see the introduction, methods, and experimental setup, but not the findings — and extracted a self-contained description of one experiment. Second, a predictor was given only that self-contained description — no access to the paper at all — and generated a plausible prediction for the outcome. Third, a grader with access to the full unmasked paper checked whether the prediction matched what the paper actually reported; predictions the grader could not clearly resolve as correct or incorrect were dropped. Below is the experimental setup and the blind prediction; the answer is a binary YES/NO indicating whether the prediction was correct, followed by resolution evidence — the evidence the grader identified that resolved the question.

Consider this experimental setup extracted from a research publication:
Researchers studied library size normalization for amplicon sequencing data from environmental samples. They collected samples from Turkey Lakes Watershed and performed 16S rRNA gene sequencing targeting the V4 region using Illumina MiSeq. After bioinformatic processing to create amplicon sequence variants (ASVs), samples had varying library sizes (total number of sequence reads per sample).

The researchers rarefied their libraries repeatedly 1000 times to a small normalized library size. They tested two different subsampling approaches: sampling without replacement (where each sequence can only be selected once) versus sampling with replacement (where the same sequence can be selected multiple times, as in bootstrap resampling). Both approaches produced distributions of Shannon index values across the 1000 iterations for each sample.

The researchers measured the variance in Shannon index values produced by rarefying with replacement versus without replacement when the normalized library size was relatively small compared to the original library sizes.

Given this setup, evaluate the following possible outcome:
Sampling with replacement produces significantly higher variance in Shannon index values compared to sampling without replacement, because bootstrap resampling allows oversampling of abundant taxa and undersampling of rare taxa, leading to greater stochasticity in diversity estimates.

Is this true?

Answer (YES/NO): NO